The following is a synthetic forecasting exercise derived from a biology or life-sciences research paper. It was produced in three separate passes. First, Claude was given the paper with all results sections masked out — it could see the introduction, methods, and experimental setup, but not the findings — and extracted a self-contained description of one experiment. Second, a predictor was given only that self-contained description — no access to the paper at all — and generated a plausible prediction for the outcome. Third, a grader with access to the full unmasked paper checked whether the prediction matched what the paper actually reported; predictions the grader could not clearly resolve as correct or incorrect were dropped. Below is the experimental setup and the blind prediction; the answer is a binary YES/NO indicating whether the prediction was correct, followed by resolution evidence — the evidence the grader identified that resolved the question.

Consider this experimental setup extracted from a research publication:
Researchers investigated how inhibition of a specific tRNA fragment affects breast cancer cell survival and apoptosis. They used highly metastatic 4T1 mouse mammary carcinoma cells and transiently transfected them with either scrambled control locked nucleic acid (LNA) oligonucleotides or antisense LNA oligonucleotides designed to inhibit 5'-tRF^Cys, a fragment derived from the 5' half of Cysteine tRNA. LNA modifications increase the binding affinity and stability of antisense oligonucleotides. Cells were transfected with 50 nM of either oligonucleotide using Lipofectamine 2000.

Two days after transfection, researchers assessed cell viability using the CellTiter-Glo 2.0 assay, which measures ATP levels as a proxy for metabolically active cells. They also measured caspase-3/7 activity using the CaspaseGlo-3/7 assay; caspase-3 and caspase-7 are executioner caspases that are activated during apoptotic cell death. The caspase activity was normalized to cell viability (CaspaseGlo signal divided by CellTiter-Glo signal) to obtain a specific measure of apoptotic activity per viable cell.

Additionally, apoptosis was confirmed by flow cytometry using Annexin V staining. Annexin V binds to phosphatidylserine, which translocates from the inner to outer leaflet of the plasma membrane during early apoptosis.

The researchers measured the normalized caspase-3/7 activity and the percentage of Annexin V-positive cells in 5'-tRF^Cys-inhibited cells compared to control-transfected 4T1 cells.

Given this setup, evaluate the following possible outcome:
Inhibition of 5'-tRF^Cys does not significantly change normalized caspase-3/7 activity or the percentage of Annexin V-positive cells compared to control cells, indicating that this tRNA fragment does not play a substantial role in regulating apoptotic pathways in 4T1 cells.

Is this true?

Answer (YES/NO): NO